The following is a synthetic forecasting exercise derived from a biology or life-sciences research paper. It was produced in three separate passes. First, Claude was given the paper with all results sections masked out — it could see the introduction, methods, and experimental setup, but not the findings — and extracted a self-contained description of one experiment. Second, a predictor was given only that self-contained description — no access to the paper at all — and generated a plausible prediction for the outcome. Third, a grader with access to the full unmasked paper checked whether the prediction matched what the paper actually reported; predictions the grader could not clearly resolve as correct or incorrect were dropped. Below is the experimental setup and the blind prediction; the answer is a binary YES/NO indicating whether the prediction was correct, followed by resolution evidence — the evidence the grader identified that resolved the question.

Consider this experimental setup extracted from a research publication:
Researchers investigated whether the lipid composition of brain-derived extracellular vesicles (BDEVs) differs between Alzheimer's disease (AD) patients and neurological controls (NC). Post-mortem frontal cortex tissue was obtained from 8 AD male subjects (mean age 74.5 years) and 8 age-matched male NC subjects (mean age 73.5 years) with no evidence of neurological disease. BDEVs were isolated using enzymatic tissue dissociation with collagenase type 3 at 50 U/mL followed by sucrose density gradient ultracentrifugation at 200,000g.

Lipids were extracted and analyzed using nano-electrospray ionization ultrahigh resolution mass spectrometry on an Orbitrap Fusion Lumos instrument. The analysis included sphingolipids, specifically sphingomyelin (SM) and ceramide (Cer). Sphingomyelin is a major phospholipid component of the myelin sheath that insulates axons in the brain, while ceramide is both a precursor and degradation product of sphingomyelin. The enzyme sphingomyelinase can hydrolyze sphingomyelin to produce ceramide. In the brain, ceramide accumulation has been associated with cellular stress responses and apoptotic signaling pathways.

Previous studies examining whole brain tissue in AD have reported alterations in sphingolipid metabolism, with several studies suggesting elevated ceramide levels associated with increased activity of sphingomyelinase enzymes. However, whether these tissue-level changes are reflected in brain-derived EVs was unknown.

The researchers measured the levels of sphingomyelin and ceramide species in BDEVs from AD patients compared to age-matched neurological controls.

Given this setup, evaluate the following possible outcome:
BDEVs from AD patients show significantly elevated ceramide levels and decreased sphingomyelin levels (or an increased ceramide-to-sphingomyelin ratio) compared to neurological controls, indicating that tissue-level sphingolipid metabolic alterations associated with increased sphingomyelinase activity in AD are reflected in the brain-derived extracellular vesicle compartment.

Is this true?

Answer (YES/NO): NO